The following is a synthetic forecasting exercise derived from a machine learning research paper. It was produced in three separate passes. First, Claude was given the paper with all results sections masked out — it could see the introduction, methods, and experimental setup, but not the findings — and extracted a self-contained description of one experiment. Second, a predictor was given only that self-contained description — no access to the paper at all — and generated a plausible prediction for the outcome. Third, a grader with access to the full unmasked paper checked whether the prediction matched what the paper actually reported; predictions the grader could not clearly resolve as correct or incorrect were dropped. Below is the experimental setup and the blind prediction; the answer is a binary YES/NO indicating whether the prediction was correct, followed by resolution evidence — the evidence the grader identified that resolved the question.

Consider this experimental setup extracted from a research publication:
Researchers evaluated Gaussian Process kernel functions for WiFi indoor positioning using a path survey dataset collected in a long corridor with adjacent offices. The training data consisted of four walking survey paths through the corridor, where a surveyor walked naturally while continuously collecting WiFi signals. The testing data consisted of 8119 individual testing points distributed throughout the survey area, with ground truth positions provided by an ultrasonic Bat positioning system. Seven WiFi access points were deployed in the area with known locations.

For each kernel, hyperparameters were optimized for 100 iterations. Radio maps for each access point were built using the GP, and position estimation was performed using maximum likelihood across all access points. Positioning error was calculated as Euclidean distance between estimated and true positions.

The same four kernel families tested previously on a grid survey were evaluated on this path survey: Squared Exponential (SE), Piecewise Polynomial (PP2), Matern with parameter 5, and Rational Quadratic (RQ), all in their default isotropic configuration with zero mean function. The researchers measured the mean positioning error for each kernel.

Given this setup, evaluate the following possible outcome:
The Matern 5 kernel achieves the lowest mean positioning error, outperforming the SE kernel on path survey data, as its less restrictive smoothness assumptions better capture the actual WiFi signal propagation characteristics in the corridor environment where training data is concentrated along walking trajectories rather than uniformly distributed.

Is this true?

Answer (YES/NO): NO